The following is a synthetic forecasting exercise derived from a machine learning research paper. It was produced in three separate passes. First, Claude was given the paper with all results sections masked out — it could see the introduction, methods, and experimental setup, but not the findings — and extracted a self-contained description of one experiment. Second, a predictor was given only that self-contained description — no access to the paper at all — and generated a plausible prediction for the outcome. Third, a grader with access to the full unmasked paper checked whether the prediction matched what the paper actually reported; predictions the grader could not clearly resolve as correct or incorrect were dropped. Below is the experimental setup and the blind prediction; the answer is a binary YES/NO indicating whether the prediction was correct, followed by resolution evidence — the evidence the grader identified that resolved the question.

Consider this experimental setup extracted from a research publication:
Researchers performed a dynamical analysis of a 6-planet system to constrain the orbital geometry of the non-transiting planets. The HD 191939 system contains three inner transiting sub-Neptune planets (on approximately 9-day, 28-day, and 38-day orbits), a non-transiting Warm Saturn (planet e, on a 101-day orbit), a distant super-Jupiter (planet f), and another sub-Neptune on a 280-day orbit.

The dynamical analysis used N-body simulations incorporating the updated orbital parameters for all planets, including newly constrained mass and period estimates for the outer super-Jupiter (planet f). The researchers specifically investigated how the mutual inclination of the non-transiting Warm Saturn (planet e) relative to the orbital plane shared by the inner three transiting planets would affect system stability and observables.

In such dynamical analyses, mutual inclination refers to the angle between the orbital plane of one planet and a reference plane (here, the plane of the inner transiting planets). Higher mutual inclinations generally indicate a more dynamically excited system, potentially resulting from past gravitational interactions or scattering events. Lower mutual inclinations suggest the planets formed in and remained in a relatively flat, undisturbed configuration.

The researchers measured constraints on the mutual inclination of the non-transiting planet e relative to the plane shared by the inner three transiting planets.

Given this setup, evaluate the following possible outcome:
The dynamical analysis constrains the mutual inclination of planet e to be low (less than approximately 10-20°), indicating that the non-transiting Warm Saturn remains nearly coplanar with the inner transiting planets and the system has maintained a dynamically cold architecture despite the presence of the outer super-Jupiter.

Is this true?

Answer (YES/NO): YES